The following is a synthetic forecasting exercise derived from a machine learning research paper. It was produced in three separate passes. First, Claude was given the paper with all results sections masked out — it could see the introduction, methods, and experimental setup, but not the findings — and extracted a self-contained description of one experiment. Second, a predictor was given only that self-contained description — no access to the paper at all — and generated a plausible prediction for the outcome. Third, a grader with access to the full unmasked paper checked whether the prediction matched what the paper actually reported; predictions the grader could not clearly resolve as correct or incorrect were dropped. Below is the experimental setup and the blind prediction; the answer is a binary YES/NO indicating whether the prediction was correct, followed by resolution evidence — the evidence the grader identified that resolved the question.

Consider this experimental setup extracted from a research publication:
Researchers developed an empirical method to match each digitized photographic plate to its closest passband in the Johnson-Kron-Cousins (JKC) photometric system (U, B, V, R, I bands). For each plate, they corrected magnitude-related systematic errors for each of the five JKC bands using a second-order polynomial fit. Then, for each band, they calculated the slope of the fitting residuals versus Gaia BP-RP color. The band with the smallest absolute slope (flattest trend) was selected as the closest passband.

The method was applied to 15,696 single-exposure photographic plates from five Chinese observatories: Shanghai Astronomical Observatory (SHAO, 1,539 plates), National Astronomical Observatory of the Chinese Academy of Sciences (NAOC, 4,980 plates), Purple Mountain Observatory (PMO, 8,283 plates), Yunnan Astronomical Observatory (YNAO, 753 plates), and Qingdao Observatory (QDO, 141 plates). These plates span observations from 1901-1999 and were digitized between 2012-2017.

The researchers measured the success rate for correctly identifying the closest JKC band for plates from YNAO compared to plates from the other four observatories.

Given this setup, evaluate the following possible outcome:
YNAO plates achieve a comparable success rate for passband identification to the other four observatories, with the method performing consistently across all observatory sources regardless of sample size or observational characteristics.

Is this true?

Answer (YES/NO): NO